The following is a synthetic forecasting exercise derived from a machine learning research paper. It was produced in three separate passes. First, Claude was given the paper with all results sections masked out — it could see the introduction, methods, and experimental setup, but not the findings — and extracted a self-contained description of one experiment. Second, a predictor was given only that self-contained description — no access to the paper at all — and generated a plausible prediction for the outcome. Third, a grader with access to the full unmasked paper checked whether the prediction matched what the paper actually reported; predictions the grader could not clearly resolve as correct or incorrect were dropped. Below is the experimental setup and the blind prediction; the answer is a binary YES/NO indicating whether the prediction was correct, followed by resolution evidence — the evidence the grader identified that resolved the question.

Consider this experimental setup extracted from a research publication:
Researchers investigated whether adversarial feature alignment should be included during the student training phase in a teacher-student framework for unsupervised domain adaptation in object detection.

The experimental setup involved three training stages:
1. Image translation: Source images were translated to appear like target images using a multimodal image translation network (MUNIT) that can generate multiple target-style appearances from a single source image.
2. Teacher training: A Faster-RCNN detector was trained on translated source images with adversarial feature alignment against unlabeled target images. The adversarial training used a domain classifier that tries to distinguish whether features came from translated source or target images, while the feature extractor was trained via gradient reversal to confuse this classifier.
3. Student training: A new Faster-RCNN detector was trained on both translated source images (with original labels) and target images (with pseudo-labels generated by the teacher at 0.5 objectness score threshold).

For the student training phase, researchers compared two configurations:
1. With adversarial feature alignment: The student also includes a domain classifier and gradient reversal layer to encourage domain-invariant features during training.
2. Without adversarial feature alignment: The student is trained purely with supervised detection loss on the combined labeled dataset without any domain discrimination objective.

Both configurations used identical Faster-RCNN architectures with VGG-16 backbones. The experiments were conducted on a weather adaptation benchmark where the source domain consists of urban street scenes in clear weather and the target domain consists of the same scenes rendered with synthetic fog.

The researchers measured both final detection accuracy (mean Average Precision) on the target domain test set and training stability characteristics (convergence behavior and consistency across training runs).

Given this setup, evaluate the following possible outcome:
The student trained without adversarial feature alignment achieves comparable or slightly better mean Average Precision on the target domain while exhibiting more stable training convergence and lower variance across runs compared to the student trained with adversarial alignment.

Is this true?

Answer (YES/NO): YES